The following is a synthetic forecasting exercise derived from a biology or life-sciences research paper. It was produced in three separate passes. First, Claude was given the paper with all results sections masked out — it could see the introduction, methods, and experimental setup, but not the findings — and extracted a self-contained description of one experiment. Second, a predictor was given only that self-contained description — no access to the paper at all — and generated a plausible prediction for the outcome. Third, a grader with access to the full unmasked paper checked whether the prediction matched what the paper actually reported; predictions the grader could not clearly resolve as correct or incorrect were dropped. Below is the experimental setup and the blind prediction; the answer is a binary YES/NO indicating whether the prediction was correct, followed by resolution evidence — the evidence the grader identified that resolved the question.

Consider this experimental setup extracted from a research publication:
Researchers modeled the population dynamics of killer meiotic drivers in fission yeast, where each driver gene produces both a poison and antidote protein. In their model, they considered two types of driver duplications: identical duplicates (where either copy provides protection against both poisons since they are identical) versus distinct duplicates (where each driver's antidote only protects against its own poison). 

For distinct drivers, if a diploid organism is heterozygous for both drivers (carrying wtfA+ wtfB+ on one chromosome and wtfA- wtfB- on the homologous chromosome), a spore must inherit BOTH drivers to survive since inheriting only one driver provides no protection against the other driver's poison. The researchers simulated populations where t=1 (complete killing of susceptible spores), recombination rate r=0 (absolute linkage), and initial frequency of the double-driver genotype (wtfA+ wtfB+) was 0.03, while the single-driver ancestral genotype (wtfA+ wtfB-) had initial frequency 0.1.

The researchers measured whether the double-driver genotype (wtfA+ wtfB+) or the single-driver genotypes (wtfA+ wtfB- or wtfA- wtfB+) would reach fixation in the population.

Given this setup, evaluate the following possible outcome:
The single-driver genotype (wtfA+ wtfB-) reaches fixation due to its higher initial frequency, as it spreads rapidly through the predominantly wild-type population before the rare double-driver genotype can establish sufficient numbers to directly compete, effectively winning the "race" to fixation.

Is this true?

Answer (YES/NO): NO